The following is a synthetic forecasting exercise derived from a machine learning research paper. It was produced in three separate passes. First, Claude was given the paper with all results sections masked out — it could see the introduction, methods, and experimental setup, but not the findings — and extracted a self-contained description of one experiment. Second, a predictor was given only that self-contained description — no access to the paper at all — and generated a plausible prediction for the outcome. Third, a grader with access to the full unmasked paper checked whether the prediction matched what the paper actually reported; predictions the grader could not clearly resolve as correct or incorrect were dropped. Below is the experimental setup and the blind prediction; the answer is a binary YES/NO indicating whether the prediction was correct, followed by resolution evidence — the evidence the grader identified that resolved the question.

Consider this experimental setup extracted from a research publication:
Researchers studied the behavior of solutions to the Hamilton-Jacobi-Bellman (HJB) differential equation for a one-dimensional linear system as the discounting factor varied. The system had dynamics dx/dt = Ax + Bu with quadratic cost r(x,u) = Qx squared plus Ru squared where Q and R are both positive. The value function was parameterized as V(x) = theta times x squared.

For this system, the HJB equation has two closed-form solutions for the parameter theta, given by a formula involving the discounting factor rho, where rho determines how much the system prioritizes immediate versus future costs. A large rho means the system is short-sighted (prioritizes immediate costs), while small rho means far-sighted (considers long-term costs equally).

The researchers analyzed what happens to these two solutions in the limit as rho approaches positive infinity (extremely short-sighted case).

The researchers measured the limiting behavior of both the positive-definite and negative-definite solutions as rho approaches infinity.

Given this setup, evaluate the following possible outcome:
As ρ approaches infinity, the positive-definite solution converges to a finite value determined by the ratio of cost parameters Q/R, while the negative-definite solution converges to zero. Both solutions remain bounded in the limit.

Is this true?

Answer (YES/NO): NO